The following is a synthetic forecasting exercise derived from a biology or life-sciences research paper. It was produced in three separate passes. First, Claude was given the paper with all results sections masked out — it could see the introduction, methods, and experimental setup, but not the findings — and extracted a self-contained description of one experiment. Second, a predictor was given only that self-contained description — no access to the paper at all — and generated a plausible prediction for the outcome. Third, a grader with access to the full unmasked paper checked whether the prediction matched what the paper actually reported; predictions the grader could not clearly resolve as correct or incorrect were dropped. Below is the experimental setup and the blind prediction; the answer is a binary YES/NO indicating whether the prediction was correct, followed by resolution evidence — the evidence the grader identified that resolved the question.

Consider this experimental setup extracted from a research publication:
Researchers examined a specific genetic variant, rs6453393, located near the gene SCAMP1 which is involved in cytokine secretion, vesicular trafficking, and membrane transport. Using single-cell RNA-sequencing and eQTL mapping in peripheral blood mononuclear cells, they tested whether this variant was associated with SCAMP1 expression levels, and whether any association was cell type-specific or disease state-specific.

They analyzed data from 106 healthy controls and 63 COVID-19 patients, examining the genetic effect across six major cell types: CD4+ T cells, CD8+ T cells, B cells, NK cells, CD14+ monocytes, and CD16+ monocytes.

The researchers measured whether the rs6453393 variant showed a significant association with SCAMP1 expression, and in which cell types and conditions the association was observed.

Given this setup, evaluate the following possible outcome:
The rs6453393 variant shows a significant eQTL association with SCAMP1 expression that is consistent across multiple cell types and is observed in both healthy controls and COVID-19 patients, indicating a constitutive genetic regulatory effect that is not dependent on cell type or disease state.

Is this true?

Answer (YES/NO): NO